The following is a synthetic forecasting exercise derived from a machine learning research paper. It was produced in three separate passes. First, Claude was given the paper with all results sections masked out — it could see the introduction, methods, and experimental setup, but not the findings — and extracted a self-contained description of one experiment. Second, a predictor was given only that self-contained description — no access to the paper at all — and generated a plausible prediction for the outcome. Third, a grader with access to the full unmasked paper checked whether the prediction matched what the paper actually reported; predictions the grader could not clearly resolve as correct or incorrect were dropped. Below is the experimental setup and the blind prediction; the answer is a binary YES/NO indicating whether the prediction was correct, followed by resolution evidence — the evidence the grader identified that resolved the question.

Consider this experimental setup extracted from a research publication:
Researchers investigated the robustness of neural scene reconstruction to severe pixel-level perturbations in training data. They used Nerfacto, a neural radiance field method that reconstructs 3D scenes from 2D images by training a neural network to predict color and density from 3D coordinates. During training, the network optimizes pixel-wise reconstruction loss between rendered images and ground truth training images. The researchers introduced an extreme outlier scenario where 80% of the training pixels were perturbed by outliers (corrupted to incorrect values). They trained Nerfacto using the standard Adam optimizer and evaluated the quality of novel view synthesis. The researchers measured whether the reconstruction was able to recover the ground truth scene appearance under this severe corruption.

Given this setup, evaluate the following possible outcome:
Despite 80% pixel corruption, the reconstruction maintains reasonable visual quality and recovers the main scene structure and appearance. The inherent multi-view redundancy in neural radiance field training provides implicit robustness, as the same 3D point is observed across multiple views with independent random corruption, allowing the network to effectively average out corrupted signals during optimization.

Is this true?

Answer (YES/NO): NO